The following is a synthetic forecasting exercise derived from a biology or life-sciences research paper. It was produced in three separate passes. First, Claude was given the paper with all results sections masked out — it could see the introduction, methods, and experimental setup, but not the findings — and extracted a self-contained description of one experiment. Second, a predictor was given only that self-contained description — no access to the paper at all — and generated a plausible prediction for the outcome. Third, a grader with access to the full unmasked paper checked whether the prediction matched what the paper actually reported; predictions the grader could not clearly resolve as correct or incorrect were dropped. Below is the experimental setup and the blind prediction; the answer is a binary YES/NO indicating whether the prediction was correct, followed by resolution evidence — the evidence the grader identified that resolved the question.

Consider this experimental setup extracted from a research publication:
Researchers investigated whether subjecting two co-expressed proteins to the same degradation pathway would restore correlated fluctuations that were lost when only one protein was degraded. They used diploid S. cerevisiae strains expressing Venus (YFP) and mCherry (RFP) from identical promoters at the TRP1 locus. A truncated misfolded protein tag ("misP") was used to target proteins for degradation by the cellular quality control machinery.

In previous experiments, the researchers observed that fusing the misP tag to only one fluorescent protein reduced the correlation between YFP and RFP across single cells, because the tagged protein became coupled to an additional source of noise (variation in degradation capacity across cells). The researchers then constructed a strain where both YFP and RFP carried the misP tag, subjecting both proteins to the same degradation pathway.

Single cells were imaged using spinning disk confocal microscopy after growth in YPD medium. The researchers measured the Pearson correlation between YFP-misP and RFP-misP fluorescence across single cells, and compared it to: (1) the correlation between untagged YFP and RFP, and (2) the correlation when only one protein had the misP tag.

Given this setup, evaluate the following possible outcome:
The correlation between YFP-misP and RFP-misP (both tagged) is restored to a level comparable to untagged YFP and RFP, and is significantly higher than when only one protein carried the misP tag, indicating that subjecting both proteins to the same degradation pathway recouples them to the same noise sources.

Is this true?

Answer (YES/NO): YES